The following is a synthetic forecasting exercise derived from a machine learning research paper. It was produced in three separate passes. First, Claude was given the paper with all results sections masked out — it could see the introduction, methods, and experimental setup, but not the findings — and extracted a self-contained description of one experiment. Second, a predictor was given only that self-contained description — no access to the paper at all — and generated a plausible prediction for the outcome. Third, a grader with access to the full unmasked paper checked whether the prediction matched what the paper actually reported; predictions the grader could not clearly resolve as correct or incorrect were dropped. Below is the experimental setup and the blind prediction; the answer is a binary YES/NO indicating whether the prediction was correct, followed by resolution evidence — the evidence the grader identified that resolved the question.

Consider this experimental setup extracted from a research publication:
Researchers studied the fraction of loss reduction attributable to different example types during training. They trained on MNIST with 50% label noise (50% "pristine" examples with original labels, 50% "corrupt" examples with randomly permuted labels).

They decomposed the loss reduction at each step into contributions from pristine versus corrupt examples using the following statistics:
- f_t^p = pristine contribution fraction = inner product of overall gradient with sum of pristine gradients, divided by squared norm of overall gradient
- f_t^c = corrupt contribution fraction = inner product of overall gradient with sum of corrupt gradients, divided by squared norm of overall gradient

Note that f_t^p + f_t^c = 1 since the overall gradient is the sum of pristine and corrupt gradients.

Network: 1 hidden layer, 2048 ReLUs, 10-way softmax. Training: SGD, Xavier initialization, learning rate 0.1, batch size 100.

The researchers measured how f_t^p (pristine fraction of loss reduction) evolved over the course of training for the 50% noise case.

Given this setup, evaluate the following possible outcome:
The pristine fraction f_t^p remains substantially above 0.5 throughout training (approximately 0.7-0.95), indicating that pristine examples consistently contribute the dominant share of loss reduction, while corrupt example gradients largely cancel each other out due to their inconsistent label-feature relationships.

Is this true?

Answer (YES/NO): NO